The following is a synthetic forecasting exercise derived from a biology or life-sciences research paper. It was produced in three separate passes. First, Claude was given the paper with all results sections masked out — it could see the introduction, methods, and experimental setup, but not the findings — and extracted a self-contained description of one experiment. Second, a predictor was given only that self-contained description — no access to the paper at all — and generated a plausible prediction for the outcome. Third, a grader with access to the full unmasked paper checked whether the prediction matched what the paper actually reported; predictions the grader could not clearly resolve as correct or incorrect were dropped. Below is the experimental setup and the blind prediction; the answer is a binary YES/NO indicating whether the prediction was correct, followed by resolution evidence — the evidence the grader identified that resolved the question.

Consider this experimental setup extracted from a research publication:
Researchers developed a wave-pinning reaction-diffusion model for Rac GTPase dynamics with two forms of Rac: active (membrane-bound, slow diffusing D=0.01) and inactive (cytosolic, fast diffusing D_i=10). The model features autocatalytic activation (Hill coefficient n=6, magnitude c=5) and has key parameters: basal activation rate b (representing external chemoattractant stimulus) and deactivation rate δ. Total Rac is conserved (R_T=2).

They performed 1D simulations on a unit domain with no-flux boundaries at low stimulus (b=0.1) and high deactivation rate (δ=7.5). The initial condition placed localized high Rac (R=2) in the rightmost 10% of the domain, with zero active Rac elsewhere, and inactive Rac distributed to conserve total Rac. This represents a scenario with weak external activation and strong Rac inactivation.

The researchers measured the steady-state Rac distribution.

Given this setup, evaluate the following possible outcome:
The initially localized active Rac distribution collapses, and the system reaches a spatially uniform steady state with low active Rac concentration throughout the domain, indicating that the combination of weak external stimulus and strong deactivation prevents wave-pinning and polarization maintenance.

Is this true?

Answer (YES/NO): YES